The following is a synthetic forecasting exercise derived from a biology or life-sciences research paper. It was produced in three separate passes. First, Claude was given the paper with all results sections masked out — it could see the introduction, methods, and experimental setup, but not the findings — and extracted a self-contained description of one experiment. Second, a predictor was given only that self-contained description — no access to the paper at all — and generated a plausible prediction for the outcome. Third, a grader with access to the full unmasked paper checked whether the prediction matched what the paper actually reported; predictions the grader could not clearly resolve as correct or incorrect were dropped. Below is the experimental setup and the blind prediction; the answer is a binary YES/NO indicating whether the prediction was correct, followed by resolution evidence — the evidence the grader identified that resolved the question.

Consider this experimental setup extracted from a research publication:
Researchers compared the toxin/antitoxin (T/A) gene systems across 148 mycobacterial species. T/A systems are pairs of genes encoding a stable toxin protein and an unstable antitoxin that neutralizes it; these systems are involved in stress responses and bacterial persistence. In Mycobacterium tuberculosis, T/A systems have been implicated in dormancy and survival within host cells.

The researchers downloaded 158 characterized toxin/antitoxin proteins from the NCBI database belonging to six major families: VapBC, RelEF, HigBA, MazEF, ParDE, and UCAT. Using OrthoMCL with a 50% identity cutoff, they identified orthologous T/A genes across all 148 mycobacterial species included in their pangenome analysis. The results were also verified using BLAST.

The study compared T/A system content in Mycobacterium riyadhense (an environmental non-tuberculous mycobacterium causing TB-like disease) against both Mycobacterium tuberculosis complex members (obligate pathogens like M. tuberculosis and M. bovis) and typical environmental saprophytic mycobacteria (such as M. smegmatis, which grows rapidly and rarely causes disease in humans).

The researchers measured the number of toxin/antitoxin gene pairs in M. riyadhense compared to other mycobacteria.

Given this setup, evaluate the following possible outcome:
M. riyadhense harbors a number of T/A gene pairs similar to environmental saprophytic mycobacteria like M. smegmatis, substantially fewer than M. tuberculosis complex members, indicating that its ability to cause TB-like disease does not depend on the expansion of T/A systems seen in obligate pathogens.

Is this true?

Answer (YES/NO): NO